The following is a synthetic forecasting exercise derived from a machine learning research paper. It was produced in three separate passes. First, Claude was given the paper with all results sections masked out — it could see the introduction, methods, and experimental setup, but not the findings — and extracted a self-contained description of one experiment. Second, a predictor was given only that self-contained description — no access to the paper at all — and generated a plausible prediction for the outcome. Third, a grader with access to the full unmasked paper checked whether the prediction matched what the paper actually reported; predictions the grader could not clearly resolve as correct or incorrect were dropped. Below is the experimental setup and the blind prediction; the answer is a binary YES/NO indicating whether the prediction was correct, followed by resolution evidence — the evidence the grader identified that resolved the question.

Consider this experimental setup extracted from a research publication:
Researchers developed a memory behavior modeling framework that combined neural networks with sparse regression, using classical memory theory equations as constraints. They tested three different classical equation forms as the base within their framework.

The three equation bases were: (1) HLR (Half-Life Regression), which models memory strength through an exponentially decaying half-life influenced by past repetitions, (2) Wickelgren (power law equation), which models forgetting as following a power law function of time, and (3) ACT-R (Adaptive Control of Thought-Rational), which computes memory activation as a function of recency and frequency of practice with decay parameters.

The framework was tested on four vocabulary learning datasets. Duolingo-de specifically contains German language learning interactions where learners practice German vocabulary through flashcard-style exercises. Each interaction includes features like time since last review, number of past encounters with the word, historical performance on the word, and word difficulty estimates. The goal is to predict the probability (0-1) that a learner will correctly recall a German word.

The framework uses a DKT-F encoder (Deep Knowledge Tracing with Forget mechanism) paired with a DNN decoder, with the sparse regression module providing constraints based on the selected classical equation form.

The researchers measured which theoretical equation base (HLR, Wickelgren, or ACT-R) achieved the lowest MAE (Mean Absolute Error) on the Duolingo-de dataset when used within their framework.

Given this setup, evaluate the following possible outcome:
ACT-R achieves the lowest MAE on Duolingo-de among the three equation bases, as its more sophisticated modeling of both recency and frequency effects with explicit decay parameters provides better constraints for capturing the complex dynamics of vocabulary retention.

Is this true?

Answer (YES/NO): YES